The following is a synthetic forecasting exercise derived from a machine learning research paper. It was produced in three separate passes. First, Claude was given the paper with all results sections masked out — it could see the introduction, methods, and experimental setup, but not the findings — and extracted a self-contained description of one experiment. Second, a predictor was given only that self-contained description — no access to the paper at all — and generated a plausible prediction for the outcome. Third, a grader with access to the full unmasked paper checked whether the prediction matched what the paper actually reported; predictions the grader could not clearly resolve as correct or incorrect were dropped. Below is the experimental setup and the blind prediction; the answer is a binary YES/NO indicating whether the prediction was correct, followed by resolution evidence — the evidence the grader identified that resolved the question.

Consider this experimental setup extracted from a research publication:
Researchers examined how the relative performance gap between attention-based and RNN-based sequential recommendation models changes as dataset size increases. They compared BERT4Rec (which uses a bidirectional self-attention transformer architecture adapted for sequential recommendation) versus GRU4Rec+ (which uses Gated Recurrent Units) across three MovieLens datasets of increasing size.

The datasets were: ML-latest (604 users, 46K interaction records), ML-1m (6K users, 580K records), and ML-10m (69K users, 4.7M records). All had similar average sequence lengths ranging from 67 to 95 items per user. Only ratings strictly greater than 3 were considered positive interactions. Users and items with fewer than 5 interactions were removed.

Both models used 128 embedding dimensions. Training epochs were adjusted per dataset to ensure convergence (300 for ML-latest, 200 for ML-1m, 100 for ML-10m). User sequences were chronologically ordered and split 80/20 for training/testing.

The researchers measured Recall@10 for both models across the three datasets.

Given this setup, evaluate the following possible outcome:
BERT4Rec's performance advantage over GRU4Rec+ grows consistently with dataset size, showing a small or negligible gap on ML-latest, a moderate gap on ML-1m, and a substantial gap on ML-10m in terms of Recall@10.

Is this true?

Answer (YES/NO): NO